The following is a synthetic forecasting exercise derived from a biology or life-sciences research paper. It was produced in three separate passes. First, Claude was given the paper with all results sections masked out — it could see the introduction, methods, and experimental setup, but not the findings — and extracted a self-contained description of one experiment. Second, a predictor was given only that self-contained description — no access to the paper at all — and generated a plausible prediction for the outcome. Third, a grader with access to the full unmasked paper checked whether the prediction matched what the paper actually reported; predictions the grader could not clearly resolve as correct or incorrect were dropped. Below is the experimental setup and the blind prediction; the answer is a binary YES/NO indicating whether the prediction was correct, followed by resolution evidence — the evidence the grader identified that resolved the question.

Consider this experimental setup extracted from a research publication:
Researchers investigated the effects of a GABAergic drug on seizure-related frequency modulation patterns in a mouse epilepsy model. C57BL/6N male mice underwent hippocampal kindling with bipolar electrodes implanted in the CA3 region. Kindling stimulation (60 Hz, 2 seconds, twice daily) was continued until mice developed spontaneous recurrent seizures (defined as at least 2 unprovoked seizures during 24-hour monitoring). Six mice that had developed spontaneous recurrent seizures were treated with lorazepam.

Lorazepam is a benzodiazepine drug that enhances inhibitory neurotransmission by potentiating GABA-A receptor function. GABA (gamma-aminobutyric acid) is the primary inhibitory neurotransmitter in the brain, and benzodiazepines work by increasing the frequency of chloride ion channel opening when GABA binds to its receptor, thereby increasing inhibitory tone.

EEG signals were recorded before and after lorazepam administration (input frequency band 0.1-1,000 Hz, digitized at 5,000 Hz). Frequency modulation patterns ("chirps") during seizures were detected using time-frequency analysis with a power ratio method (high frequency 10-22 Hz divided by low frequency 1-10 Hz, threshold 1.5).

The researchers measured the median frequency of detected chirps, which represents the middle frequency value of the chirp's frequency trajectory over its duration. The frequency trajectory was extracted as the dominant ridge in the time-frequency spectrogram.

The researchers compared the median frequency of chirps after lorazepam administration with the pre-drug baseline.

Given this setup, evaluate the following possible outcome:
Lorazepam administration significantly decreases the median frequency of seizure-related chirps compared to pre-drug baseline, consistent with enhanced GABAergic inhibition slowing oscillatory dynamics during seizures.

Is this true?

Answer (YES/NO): YES